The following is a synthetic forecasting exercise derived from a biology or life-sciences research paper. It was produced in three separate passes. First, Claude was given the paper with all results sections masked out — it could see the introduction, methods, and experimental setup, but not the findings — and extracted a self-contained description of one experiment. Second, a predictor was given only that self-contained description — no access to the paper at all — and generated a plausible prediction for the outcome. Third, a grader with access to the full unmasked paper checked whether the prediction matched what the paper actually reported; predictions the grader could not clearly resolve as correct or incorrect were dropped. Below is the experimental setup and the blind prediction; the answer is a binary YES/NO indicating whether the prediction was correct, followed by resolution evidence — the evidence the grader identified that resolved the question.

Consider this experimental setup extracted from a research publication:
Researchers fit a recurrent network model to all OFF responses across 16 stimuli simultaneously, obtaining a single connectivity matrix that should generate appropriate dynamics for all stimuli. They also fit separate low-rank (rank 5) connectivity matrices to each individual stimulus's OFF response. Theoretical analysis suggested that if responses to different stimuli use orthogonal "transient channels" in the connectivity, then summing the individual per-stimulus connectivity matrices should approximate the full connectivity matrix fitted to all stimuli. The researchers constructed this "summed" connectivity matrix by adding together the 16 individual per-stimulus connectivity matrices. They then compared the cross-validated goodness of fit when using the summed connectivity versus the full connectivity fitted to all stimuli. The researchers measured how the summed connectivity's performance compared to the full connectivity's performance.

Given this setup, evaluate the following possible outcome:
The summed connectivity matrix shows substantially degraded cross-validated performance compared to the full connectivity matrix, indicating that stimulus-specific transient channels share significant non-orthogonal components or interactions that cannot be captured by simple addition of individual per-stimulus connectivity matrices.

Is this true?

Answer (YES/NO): NO